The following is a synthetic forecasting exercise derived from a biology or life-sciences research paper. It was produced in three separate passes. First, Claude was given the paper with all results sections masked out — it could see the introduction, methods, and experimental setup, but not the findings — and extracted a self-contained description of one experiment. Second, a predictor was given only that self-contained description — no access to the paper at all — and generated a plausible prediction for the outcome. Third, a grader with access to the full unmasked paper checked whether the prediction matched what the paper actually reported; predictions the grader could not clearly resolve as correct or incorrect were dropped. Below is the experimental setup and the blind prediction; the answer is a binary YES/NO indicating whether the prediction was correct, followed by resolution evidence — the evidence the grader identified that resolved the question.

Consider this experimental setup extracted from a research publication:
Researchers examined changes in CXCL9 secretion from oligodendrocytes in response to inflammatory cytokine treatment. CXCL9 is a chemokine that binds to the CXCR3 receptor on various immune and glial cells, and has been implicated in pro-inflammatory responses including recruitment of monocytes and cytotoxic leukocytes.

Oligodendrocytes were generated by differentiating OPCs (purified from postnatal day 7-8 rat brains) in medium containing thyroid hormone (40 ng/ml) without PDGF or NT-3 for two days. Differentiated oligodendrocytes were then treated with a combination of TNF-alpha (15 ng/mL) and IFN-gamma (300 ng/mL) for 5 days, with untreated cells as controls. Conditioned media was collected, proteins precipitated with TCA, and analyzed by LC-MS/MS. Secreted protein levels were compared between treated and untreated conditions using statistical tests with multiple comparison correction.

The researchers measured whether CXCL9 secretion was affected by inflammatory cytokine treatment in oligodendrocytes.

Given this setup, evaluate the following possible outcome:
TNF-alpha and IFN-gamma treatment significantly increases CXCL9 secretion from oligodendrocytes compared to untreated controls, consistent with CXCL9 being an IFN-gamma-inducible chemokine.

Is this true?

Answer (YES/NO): YES